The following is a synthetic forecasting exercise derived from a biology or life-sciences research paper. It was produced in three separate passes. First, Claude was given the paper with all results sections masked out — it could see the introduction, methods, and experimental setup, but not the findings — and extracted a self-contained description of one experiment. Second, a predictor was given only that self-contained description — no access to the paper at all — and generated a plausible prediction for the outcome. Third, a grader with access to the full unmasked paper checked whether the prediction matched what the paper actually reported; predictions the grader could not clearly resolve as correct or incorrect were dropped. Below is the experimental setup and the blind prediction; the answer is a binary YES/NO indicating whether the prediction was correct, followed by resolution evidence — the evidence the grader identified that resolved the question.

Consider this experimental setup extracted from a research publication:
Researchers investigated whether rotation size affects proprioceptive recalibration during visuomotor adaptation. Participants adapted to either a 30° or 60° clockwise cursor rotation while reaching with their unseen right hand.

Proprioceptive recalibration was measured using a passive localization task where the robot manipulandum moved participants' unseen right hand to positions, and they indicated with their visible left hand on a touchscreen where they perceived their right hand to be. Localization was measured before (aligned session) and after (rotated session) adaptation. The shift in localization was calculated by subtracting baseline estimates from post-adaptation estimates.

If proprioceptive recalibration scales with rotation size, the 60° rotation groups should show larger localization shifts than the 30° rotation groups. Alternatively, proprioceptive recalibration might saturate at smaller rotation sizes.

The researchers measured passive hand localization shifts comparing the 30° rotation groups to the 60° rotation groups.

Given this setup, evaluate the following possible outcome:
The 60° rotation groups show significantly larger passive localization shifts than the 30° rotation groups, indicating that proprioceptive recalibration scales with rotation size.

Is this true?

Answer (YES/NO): NO